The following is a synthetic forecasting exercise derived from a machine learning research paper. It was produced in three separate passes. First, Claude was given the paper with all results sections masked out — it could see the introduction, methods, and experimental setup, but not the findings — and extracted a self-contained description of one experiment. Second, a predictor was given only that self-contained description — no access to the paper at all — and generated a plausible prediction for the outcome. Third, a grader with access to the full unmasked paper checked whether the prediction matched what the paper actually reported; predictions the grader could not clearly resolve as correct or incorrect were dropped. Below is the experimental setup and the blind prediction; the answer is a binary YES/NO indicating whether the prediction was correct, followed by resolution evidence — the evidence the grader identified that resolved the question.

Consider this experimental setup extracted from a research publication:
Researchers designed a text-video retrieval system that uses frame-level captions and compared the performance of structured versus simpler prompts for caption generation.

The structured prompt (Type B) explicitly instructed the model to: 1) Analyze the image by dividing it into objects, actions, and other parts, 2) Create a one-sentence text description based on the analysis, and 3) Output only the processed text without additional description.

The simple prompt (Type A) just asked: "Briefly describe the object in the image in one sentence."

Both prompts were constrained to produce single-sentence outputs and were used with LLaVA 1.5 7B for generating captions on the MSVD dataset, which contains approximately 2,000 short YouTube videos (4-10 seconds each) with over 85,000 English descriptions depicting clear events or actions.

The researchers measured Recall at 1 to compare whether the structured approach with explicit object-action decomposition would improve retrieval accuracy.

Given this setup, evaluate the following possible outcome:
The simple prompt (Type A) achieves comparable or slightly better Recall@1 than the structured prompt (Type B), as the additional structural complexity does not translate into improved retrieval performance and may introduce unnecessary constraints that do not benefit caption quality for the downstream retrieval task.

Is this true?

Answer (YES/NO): YES